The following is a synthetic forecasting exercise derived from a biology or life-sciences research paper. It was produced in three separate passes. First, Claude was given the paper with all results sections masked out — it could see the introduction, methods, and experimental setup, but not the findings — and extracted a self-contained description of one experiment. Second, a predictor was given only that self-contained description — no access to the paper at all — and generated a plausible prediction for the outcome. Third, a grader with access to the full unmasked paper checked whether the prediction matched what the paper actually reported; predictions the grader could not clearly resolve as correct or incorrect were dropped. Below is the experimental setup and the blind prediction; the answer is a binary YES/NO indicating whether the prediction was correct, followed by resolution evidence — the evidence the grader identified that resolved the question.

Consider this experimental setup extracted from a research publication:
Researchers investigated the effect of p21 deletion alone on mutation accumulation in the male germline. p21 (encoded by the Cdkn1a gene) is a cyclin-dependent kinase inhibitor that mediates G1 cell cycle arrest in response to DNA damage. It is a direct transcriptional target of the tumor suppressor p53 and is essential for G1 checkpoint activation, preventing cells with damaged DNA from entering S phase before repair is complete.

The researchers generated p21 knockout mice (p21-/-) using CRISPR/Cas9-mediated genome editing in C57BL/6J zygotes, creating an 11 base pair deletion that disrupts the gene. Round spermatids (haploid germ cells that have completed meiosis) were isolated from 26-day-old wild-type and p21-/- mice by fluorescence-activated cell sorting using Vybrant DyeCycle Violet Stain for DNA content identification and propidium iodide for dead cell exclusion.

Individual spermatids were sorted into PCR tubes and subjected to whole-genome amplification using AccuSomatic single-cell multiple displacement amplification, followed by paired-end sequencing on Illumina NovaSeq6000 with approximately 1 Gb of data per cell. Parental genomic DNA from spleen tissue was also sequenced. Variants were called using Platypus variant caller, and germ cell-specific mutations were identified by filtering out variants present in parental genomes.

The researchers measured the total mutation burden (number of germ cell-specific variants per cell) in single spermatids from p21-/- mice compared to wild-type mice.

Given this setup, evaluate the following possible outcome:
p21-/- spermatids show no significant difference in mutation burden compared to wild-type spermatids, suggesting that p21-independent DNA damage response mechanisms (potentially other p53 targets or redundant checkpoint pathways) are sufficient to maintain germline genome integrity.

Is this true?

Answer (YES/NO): YES